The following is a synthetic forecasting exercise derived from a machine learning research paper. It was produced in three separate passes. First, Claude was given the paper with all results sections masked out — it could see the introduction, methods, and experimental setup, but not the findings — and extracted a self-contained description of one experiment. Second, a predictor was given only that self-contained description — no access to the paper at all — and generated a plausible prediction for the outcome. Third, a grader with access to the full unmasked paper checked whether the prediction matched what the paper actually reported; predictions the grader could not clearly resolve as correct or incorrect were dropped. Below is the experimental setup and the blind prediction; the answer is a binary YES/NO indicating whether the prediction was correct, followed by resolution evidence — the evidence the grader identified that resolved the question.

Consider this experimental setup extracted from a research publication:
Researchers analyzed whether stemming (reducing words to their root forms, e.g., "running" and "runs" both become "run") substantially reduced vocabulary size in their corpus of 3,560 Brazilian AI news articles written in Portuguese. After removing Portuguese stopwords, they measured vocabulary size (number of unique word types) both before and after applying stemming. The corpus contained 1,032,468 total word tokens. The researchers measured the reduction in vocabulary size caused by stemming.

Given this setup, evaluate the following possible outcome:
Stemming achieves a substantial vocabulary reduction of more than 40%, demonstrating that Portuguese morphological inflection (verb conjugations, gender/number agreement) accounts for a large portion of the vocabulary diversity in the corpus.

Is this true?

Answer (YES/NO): YES